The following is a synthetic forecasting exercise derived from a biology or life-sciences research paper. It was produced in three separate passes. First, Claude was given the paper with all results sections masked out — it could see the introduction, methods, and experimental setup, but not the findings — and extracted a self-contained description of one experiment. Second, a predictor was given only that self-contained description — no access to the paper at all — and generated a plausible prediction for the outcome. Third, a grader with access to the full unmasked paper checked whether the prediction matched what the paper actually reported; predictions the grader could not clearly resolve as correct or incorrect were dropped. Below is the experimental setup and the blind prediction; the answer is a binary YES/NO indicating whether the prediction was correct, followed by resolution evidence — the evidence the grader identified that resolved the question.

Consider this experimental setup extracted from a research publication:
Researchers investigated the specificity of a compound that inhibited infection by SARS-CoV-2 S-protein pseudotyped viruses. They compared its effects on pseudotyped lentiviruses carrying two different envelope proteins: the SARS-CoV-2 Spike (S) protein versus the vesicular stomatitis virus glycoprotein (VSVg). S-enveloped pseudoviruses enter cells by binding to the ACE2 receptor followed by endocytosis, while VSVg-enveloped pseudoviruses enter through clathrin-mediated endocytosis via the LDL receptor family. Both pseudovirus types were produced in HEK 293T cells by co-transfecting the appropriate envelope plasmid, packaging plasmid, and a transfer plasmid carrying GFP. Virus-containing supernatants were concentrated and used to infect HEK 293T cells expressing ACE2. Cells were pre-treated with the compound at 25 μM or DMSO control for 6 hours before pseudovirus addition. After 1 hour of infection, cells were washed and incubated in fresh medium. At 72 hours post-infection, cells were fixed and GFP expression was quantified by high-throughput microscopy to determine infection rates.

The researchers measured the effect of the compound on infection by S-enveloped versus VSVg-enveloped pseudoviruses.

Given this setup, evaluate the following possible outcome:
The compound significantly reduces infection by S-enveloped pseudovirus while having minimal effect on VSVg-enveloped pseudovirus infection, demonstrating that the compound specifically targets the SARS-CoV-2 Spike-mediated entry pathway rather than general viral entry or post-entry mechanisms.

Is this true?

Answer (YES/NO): YES